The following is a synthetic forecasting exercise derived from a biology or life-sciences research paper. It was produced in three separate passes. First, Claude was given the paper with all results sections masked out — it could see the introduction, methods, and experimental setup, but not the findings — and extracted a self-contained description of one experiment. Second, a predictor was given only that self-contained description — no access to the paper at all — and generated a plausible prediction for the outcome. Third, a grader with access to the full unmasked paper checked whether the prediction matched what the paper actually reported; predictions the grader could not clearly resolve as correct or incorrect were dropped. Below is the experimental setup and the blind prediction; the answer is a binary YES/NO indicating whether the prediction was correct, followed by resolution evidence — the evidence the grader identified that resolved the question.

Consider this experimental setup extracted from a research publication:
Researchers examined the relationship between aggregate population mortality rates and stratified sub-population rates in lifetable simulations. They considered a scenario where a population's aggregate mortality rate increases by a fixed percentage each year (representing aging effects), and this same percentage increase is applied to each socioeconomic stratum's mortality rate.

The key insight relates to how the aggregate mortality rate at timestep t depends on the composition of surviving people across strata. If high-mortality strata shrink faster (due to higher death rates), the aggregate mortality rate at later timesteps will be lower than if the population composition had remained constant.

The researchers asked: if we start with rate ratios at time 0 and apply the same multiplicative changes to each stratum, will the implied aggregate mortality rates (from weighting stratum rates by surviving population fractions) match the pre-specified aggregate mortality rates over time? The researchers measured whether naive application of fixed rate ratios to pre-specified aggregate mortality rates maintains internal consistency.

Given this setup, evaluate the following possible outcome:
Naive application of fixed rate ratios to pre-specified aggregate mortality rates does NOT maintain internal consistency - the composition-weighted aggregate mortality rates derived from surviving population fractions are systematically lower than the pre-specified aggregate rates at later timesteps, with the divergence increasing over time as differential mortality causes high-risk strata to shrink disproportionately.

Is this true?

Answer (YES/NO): YES